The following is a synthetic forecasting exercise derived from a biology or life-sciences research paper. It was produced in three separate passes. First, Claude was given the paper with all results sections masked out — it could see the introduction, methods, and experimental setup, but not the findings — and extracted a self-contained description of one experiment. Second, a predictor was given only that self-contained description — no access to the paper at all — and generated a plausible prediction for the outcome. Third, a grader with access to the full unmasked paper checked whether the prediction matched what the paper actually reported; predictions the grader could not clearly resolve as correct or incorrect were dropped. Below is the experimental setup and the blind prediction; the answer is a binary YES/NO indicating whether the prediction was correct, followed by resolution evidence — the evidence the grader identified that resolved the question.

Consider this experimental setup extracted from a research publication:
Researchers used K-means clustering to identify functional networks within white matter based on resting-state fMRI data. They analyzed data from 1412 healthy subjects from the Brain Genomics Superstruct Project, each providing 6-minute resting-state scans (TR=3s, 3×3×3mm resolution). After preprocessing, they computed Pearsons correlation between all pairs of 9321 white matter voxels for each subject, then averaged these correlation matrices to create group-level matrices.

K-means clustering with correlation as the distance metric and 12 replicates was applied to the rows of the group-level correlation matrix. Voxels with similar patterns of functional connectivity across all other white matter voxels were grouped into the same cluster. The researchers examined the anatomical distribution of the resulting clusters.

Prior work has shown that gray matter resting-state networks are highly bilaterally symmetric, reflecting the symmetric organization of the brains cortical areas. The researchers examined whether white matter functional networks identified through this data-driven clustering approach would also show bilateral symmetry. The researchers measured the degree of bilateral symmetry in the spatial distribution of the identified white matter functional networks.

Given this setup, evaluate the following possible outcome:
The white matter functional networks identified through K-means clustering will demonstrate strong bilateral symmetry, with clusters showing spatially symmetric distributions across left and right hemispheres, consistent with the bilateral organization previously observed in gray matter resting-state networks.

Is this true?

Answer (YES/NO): YES